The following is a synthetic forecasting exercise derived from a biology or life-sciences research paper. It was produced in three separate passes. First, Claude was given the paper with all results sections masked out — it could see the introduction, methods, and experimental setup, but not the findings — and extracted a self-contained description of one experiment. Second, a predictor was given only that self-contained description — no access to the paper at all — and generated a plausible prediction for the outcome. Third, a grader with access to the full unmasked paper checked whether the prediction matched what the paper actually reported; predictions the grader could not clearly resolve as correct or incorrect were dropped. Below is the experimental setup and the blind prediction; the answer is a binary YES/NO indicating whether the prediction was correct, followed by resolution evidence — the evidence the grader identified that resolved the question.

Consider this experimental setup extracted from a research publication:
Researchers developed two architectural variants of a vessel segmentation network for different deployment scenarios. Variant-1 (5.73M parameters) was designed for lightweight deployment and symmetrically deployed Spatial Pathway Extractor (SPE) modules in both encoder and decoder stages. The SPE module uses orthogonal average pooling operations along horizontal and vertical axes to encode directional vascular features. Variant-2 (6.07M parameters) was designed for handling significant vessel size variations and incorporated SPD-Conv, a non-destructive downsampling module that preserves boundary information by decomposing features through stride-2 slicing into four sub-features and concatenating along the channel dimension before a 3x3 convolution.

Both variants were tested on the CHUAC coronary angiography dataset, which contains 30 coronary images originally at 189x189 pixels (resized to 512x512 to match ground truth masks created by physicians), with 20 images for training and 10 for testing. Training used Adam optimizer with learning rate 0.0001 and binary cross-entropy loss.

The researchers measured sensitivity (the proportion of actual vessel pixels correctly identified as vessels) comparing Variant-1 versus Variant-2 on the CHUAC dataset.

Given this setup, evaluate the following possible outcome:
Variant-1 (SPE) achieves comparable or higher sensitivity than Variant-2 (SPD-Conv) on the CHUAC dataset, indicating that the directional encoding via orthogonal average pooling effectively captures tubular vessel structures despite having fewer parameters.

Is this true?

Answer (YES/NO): NO